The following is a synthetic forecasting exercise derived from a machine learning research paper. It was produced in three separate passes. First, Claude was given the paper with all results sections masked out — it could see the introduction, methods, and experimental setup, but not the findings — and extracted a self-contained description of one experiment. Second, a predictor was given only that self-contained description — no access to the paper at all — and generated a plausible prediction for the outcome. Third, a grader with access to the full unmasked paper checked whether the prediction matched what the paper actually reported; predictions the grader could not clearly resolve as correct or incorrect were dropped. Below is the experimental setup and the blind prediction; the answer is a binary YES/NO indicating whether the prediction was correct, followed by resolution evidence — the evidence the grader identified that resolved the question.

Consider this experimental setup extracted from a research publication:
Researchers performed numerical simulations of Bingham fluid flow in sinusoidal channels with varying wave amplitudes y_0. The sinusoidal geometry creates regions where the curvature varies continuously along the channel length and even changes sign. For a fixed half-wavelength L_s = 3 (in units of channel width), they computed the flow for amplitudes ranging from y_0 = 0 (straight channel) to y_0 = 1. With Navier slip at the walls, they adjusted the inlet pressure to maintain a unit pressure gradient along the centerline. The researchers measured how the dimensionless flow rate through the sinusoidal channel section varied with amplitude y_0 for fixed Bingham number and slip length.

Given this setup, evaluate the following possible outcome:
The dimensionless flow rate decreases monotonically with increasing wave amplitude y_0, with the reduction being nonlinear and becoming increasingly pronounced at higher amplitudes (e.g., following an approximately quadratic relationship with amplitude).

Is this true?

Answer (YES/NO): NO